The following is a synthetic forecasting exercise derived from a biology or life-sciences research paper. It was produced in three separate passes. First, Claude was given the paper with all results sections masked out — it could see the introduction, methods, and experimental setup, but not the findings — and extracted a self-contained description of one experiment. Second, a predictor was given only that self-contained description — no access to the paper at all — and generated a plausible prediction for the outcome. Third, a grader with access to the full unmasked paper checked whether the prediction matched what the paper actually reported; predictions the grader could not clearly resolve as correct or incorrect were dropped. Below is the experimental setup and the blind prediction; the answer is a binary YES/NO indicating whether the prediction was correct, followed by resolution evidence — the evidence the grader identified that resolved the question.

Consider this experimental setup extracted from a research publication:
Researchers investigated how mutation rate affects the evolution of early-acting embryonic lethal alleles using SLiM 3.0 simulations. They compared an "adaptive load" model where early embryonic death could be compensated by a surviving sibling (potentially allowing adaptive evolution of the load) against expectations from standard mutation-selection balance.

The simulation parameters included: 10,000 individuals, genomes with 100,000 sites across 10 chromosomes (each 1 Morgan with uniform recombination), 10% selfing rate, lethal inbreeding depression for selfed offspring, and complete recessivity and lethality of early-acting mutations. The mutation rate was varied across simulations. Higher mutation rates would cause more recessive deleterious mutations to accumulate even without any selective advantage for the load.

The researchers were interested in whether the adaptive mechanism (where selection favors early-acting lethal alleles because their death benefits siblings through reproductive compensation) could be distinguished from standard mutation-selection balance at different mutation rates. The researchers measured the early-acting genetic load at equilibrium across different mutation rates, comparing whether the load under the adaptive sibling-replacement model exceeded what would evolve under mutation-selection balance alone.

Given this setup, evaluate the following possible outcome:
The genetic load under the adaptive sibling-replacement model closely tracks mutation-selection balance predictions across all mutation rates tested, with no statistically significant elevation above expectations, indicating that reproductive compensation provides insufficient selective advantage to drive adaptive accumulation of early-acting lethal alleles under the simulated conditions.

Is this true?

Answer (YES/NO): NO